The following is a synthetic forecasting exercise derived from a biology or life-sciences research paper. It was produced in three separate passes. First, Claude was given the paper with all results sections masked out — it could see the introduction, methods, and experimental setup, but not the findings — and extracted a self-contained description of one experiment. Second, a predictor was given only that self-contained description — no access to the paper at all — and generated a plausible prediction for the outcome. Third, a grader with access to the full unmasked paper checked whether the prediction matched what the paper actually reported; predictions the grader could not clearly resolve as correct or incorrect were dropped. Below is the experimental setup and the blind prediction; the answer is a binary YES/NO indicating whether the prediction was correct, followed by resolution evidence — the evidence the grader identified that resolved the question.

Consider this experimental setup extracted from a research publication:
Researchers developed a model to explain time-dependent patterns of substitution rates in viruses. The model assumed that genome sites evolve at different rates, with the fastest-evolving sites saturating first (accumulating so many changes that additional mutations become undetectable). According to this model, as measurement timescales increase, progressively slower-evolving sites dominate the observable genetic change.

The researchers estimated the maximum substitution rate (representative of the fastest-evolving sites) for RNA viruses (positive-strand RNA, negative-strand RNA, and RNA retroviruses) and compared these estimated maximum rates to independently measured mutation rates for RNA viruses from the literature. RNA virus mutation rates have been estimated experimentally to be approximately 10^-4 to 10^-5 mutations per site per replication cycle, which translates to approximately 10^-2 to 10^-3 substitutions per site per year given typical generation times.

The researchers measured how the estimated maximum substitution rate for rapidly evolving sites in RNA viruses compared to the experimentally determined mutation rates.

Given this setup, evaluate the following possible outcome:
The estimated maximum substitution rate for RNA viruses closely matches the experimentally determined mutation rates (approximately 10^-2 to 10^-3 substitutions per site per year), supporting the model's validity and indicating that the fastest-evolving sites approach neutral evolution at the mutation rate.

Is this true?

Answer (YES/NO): YES